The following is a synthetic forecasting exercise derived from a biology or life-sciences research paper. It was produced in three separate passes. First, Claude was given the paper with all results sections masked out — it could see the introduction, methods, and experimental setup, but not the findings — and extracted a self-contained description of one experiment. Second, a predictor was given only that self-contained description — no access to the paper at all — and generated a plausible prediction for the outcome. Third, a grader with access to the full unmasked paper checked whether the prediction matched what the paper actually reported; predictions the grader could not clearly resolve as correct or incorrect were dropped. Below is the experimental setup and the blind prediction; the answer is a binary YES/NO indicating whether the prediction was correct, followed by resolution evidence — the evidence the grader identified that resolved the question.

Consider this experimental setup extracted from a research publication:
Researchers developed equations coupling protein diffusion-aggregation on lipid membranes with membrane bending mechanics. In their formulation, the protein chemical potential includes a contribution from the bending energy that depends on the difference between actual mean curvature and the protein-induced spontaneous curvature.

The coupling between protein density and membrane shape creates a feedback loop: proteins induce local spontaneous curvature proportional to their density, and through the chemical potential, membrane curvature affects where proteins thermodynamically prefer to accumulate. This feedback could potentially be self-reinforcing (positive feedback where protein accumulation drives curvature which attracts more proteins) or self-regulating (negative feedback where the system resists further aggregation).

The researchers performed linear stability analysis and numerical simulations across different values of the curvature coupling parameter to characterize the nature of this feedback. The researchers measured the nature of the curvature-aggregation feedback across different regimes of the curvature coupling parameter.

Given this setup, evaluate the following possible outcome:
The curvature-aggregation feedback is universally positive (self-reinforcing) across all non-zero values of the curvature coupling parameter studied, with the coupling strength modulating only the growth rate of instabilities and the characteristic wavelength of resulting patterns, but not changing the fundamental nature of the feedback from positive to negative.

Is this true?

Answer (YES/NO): NO